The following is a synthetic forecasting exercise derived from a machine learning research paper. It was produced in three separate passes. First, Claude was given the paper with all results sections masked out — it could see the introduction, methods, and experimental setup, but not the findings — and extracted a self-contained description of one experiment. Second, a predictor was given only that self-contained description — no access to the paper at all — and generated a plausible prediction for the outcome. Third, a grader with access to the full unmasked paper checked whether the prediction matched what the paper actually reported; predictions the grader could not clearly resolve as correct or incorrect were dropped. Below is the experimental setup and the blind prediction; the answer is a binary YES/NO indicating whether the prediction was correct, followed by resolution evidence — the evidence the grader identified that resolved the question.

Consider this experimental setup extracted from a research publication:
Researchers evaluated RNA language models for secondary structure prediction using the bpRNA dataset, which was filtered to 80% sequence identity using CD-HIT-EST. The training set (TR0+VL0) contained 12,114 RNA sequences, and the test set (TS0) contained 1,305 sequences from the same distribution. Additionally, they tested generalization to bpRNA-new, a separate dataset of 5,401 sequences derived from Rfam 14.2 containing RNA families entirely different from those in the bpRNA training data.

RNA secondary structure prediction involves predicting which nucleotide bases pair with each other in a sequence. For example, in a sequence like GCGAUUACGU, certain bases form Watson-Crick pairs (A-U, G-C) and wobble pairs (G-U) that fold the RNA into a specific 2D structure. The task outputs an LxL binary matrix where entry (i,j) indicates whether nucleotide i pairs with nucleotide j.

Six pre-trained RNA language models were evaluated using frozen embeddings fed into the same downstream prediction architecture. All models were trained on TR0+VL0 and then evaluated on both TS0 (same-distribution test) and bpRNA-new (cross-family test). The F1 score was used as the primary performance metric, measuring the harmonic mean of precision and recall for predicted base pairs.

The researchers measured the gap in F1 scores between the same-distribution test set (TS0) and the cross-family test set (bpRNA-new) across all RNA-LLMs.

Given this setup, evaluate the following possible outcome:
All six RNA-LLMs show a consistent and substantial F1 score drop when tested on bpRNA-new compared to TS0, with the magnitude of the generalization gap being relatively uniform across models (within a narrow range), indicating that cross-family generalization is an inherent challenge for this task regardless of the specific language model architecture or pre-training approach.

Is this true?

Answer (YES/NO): NO